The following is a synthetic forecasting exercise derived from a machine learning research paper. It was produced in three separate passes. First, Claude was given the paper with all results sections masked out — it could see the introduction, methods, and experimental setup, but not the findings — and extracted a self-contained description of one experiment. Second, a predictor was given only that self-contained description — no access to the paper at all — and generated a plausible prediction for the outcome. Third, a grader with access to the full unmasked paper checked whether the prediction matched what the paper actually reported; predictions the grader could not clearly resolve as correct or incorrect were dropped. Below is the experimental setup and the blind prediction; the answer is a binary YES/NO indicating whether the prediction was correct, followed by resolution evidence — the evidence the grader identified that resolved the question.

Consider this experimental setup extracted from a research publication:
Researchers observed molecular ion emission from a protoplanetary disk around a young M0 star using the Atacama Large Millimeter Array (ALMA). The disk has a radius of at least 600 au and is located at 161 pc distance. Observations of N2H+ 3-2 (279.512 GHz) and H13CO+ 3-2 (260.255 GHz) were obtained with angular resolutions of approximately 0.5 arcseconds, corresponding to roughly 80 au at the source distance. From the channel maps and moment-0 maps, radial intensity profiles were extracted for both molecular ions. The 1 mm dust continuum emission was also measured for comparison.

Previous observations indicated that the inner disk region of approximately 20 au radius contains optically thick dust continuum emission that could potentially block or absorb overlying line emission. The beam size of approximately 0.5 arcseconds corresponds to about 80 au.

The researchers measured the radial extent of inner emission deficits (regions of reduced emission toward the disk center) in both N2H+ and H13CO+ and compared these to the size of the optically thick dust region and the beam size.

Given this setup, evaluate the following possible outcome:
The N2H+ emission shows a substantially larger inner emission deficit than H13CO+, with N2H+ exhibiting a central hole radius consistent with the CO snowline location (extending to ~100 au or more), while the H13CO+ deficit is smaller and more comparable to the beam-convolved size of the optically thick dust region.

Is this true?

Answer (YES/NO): NO